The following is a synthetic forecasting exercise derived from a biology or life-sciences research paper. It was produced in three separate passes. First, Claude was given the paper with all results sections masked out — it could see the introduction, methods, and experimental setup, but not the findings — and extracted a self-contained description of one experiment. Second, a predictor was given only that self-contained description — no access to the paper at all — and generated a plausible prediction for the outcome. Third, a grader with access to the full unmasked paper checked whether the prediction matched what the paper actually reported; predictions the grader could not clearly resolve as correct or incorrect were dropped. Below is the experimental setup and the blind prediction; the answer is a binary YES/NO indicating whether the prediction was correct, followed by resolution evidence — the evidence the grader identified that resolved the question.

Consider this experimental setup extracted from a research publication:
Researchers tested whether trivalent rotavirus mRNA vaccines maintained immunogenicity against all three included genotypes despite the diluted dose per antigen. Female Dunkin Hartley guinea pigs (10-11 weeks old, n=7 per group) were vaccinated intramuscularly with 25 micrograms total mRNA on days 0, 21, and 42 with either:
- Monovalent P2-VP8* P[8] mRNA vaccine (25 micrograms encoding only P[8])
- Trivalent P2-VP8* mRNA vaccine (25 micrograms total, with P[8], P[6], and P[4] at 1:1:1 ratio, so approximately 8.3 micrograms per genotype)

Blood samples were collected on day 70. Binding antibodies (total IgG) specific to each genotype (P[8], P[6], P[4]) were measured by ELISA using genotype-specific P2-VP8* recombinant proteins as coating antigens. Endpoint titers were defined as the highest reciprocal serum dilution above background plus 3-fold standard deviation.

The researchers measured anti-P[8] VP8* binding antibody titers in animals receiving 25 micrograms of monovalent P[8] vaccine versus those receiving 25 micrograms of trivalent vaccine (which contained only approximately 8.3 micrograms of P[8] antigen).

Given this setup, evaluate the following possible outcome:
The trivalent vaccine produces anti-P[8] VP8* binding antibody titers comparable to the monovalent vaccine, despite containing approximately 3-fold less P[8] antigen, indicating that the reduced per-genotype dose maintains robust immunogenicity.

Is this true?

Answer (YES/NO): NO